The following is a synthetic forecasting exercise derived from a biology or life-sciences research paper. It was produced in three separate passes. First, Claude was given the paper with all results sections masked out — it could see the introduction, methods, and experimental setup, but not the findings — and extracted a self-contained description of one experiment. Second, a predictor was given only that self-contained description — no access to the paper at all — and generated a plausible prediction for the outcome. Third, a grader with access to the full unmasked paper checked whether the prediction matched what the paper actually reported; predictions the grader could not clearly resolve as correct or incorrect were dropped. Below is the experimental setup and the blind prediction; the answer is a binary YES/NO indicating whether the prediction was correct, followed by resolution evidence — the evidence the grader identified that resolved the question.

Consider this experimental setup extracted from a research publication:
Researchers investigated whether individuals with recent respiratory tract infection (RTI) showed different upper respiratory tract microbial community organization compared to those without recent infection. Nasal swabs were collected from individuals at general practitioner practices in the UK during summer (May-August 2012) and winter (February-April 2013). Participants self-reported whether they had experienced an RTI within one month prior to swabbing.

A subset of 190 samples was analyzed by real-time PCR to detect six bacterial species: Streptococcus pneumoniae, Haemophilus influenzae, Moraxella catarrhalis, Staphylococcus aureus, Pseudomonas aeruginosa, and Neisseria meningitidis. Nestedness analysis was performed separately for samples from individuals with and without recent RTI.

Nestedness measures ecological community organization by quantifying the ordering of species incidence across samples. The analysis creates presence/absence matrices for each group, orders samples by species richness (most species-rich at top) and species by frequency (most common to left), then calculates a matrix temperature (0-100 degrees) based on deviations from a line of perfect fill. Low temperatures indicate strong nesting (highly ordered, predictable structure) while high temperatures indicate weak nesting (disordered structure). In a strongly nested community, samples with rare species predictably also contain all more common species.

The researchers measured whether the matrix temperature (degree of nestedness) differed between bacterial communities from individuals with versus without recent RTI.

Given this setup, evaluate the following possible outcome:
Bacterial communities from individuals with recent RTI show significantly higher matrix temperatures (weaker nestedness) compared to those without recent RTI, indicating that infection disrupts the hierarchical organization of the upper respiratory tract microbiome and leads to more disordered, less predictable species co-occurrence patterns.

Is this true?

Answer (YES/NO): YES